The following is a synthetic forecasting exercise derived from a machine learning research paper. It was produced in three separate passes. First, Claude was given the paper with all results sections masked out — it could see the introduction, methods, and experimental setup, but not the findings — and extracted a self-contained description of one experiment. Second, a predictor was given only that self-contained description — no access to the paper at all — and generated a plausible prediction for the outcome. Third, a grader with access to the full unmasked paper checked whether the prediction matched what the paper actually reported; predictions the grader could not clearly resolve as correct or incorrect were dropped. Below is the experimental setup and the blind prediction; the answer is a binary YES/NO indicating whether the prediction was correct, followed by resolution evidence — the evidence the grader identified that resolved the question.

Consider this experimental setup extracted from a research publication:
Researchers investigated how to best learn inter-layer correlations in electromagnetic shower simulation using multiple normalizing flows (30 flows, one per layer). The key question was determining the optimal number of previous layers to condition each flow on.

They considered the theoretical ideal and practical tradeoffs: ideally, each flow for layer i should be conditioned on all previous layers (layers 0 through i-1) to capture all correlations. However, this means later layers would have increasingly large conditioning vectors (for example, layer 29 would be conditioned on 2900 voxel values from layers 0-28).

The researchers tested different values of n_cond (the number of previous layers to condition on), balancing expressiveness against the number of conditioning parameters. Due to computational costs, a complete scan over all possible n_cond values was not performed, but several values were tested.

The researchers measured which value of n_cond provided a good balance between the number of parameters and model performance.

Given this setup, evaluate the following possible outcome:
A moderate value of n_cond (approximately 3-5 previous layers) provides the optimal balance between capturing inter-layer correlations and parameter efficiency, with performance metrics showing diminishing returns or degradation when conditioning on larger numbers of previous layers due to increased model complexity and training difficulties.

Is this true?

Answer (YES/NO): YES